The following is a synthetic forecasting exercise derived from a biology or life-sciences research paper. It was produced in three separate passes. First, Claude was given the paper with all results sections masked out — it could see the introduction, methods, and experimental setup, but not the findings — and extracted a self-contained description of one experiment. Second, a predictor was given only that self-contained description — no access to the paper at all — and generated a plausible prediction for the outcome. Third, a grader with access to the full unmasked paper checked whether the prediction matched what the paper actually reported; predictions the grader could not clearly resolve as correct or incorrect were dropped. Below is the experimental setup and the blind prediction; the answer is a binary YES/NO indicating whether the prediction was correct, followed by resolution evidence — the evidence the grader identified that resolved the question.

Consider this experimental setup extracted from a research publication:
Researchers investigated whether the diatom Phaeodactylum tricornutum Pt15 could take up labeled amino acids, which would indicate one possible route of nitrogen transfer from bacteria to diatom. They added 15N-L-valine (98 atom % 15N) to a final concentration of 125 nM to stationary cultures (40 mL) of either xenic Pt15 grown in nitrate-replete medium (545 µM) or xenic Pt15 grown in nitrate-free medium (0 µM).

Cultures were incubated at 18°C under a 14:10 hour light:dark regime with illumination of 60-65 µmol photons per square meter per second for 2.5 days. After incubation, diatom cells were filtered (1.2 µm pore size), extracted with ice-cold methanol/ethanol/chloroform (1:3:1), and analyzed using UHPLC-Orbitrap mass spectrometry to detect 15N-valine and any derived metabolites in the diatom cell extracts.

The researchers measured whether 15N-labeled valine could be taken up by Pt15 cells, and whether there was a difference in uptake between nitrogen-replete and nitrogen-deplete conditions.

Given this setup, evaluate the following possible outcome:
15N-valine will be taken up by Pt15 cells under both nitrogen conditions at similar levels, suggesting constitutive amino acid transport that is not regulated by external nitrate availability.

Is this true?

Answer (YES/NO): NO